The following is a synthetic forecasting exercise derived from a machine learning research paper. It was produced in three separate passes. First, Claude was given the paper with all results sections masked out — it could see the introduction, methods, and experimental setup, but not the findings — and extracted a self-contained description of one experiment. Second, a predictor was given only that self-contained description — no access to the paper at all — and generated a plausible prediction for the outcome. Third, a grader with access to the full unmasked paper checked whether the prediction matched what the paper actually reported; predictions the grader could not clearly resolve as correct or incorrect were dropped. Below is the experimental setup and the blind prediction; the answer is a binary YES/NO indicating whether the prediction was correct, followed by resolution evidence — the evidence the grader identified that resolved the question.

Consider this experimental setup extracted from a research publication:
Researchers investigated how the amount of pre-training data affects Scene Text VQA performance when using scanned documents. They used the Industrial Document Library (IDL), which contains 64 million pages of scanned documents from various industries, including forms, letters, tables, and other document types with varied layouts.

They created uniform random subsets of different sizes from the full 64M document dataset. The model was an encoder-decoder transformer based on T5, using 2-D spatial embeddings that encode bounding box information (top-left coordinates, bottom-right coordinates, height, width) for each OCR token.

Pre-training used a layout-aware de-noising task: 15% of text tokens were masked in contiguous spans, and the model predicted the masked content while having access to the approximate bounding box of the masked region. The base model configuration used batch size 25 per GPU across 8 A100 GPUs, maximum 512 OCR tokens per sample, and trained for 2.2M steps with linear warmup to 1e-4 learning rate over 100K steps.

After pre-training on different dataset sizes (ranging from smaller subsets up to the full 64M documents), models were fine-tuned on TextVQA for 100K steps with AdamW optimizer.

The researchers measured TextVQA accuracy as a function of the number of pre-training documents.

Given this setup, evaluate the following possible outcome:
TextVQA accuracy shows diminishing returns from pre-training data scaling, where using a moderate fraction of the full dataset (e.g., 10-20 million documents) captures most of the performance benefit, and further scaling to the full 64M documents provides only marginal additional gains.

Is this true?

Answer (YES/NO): YES